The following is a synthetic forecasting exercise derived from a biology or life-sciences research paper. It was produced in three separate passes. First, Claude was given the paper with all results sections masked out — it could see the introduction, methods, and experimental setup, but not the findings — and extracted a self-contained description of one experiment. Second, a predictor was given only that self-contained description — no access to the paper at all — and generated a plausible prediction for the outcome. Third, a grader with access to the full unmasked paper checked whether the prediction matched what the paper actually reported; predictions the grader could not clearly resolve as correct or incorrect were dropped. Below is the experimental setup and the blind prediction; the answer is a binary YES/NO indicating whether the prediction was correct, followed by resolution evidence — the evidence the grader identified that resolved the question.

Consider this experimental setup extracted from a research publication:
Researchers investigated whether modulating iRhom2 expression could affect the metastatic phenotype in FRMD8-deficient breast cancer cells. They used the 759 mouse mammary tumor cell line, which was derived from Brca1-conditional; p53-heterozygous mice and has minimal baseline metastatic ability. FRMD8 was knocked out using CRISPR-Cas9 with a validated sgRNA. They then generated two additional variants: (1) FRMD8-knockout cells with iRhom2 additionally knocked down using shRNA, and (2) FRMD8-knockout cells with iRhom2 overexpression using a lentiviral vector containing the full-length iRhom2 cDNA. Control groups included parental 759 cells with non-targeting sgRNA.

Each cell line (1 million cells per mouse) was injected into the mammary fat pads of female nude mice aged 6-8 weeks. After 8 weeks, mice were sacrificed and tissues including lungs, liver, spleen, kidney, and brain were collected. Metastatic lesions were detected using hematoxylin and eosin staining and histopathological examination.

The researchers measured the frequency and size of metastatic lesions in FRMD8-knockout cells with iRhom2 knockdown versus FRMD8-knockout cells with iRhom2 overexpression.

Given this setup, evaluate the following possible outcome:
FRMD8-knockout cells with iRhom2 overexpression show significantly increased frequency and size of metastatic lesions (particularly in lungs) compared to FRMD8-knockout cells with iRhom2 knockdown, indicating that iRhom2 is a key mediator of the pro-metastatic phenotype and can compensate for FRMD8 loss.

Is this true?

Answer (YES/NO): NO